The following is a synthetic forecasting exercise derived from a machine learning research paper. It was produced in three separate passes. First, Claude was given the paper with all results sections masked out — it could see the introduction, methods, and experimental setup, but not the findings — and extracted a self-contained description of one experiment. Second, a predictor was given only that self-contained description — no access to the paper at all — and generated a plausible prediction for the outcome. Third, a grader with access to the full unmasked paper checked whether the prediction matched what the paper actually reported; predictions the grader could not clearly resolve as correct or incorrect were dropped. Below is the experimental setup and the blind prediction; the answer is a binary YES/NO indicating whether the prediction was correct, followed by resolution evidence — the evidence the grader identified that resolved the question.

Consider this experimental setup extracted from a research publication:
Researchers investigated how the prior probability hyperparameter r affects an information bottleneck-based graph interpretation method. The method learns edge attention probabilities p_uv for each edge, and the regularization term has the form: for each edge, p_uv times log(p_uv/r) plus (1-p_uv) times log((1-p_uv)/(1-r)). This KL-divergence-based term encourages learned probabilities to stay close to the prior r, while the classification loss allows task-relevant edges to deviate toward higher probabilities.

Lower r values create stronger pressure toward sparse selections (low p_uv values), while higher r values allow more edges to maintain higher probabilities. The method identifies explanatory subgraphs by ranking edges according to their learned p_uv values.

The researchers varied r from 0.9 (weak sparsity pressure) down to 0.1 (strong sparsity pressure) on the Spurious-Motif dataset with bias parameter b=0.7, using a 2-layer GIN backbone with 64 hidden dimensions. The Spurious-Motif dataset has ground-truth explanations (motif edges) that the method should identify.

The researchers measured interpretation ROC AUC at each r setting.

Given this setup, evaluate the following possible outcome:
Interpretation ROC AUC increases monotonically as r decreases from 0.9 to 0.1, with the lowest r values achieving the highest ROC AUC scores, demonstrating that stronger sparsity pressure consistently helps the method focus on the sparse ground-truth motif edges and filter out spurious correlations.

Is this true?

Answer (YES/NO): NO